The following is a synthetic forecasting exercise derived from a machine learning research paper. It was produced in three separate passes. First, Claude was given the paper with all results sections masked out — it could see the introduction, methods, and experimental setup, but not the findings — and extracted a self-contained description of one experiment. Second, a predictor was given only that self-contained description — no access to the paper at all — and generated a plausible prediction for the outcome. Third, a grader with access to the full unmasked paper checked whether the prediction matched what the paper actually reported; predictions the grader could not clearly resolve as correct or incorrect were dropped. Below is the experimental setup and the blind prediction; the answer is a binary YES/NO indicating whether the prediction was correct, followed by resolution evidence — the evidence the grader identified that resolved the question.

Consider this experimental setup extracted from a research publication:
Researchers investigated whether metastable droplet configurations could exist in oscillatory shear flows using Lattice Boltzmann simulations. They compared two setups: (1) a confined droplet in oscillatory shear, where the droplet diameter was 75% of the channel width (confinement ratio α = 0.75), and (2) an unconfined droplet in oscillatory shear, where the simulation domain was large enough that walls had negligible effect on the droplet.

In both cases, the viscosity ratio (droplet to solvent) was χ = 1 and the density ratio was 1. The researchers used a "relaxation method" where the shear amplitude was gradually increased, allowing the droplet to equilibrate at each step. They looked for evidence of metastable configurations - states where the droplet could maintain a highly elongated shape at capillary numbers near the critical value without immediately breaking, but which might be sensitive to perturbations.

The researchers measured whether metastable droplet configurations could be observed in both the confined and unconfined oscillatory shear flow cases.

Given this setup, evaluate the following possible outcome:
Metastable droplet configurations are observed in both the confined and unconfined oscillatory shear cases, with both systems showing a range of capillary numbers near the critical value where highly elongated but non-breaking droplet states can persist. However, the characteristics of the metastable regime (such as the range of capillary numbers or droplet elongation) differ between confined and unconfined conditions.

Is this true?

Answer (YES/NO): NO